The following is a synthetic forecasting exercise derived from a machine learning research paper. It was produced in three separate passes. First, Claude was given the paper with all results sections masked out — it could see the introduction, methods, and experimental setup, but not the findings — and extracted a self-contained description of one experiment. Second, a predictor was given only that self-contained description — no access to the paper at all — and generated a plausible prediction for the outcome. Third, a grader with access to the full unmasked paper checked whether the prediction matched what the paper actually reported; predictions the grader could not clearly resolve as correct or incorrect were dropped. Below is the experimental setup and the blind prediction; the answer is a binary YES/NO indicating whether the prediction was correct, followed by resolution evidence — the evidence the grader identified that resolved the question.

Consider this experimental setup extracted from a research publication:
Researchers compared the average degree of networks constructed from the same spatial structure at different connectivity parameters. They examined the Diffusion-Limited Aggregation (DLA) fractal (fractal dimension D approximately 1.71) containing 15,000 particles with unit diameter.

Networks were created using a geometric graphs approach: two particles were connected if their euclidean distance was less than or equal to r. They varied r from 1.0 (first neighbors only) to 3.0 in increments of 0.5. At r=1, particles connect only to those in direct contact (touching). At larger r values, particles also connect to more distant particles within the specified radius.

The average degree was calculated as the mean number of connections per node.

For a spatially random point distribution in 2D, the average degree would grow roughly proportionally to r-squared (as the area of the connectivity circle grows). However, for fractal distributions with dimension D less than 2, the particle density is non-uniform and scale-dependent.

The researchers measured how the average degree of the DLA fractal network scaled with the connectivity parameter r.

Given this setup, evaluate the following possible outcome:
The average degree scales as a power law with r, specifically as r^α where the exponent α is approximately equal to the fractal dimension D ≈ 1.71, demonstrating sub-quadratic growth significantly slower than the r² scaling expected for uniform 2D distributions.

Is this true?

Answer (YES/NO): NO